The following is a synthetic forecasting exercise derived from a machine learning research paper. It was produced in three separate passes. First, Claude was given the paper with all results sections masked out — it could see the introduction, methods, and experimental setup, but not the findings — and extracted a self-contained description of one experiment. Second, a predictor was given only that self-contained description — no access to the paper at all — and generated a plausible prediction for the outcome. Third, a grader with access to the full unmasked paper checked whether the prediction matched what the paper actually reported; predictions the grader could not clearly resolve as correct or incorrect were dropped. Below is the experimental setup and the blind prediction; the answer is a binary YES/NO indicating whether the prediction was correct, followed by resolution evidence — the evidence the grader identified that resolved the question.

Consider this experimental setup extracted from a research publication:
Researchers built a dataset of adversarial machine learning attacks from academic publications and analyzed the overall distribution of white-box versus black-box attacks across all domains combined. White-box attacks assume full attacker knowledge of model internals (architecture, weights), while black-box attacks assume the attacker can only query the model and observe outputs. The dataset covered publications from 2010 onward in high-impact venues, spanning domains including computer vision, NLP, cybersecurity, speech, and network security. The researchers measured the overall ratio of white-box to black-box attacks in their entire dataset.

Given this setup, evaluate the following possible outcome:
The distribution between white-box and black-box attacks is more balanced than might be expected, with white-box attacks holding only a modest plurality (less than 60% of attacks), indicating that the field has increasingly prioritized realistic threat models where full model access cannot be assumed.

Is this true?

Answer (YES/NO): YES